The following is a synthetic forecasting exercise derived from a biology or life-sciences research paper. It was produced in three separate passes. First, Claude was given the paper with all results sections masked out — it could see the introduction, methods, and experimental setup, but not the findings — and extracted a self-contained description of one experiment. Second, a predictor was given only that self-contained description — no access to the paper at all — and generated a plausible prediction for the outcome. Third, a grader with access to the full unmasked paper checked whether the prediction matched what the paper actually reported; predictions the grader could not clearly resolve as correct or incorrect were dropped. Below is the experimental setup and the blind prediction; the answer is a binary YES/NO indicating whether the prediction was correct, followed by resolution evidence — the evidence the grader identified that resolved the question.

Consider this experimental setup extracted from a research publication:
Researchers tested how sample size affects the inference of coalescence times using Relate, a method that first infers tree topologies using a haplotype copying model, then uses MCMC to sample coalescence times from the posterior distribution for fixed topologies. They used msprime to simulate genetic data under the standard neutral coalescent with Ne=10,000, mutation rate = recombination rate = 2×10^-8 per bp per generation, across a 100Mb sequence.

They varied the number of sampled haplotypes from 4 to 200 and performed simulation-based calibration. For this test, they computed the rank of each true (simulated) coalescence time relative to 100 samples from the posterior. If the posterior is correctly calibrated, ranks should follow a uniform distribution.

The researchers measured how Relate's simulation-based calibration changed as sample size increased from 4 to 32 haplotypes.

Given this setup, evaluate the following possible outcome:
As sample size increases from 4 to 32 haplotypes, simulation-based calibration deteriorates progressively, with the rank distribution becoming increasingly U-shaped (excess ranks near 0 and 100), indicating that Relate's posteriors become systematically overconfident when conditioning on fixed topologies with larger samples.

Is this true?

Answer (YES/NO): NO